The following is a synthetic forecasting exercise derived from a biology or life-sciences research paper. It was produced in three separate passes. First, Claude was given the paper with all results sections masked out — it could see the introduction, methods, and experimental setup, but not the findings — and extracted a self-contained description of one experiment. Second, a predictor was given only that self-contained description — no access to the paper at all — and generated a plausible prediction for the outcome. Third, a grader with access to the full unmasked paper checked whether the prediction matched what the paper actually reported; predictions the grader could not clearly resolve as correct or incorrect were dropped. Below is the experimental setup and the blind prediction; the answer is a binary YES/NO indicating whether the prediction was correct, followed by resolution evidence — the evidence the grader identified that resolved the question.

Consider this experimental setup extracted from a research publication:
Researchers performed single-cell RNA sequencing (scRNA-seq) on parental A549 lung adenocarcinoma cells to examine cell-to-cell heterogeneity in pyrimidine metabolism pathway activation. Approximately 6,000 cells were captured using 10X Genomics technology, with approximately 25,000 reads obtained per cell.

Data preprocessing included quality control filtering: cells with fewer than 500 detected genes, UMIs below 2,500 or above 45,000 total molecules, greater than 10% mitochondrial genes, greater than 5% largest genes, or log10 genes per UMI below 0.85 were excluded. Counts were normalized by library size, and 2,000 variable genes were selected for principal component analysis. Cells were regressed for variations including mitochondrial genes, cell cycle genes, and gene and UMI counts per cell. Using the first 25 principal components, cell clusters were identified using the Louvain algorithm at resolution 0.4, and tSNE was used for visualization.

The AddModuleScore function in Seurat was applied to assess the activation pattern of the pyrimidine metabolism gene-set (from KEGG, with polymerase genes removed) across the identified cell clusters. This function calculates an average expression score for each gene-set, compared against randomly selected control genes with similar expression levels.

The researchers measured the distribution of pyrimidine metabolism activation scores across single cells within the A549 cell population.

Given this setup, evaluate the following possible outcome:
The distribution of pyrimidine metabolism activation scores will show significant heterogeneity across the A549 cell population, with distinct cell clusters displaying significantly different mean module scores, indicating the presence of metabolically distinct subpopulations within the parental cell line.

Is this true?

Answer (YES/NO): YES